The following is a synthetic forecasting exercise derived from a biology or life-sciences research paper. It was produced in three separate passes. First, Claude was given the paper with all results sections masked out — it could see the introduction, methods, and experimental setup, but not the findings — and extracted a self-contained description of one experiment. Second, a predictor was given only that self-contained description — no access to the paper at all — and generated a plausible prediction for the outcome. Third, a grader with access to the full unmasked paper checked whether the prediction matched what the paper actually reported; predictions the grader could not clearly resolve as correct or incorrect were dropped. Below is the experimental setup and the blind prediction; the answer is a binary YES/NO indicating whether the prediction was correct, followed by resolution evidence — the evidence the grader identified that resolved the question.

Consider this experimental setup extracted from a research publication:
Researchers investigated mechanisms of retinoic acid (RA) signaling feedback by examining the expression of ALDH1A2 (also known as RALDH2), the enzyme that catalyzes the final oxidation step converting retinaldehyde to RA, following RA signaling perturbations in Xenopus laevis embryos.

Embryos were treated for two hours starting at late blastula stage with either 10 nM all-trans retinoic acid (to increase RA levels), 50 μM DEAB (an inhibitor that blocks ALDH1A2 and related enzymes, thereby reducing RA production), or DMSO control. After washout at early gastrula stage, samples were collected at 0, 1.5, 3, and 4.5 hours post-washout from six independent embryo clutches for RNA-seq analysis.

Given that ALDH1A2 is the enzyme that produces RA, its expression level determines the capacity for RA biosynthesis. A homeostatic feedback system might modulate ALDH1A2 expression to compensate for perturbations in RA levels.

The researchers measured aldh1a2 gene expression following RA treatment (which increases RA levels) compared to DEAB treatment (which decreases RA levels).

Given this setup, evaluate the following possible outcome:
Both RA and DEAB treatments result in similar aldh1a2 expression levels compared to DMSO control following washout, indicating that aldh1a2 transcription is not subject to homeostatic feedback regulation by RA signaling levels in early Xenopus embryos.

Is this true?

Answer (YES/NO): NO